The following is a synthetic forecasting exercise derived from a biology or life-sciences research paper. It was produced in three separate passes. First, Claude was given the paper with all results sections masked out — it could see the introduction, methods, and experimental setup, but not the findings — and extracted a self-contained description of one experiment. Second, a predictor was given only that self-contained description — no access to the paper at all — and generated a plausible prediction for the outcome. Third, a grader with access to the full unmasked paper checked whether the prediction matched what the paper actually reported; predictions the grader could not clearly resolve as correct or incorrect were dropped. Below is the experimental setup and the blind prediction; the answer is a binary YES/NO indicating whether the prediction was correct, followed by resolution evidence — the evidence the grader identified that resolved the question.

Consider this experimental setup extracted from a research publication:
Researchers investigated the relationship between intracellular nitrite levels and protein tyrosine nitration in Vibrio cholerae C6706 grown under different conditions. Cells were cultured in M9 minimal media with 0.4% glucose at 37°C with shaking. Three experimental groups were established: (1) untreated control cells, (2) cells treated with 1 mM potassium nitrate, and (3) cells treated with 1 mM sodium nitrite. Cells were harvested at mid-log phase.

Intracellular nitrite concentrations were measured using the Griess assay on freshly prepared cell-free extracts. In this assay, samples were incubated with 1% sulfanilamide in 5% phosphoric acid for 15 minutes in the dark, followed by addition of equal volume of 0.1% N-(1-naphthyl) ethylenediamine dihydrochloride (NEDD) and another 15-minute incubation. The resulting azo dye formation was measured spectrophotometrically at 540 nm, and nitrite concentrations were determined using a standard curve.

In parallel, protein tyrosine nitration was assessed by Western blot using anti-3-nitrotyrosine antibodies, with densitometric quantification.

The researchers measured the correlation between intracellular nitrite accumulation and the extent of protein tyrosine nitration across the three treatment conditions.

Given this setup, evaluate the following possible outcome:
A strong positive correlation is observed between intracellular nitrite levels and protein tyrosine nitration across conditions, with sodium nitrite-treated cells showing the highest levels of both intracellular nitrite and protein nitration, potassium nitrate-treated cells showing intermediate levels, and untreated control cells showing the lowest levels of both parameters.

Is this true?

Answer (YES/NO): NO